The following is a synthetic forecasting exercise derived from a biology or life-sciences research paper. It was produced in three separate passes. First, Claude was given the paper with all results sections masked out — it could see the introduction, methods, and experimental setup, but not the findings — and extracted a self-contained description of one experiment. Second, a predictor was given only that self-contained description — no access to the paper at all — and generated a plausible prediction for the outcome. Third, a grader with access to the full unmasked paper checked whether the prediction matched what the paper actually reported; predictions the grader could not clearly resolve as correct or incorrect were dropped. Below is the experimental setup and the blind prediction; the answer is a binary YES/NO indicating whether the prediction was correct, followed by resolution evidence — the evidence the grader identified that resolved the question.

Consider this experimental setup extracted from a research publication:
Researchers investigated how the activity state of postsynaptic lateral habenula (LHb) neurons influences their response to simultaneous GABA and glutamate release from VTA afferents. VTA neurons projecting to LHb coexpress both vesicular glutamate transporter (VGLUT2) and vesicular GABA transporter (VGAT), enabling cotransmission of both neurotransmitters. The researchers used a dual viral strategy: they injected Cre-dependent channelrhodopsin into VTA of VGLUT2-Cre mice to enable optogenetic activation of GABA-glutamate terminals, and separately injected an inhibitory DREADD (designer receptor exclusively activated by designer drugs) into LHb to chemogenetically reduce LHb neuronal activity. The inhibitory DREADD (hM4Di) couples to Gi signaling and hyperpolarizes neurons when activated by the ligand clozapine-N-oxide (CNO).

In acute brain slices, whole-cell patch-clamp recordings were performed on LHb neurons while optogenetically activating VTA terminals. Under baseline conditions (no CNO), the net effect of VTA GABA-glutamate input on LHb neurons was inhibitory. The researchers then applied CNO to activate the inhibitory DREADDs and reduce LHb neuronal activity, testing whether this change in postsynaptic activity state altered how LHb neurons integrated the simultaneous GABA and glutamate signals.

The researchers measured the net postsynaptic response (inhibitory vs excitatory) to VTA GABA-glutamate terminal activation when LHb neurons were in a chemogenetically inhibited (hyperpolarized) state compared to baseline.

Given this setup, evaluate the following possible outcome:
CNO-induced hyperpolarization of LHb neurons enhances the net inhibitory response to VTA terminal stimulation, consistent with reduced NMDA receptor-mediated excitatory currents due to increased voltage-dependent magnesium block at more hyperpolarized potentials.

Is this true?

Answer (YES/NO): NO